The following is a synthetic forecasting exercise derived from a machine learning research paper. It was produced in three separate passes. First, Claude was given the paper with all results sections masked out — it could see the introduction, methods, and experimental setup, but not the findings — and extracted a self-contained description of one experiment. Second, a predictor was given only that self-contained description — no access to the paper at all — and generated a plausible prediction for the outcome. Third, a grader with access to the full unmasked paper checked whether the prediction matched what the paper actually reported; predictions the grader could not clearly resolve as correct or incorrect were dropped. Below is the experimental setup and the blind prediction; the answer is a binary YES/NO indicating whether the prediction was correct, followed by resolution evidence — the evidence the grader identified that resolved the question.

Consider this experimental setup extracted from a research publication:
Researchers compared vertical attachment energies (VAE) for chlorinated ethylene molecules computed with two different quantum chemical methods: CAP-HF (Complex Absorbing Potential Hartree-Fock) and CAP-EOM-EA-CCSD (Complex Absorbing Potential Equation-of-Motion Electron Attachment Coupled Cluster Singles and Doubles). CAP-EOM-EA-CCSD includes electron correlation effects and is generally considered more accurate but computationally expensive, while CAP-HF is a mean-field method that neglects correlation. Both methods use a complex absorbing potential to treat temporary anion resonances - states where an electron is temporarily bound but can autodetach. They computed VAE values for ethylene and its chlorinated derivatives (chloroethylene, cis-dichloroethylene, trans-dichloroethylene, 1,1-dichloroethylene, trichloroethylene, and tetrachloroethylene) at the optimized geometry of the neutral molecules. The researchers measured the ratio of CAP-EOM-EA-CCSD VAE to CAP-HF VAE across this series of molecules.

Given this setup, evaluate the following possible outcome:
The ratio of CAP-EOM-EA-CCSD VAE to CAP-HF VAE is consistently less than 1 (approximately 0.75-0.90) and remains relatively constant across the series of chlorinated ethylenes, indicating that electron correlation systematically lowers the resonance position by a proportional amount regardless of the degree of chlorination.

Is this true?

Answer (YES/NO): NO